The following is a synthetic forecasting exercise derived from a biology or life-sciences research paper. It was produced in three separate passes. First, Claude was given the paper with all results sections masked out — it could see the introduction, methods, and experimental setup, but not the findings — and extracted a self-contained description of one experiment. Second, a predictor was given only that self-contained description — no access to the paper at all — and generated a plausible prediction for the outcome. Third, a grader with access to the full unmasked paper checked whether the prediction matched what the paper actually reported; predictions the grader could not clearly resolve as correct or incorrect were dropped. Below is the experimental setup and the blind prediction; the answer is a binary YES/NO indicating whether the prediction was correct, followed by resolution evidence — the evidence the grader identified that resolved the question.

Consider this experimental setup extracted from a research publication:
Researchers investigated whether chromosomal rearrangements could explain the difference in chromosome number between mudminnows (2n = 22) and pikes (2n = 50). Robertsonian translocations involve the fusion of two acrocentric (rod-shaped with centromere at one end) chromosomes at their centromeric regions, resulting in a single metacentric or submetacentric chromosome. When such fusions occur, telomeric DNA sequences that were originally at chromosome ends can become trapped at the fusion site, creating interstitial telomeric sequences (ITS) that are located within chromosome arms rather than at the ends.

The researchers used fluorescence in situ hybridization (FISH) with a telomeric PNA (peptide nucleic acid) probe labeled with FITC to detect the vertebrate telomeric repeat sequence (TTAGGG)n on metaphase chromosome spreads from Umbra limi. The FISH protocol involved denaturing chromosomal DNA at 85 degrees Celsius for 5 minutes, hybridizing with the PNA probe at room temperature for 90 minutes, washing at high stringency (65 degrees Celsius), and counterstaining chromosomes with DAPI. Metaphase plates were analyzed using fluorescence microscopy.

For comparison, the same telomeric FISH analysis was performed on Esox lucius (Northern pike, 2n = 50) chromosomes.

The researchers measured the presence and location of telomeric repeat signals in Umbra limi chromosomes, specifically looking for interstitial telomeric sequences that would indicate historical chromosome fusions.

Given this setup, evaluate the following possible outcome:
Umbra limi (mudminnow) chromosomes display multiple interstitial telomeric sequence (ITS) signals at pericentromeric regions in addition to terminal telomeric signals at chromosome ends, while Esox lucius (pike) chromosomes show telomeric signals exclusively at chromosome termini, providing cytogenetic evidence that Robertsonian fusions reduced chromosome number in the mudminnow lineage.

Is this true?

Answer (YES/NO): YES